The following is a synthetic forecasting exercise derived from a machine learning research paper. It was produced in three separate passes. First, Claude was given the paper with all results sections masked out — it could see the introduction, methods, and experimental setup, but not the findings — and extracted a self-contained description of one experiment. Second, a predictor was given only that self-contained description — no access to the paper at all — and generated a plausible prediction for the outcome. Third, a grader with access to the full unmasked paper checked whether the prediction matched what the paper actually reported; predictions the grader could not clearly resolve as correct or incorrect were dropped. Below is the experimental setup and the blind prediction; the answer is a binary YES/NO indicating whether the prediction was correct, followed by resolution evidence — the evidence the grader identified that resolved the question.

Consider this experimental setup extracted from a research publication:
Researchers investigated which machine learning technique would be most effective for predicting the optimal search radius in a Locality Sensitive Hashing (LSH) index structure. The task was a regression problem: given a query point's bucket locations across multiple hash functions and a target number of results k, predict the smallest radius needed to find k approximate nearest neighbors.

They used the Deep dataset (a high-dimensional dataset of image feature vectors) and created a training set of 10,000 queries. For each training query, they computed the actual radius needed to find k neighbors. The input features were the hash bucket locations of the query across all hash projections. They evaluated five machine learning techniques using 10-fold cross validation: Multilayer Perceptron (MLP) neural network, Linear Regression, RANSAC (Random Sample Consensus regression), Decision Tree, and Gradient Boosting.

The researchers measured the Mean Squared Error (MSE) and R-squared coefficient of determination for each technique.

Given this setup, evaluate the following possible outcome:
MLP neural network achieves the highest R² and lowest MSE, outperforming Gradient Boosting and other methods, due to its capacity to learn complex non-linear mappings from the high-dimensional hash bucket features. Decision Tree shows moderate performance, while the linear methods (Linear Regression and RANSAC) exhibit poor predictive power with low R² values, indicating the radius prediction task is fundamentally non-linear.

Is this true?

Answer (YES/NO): NO